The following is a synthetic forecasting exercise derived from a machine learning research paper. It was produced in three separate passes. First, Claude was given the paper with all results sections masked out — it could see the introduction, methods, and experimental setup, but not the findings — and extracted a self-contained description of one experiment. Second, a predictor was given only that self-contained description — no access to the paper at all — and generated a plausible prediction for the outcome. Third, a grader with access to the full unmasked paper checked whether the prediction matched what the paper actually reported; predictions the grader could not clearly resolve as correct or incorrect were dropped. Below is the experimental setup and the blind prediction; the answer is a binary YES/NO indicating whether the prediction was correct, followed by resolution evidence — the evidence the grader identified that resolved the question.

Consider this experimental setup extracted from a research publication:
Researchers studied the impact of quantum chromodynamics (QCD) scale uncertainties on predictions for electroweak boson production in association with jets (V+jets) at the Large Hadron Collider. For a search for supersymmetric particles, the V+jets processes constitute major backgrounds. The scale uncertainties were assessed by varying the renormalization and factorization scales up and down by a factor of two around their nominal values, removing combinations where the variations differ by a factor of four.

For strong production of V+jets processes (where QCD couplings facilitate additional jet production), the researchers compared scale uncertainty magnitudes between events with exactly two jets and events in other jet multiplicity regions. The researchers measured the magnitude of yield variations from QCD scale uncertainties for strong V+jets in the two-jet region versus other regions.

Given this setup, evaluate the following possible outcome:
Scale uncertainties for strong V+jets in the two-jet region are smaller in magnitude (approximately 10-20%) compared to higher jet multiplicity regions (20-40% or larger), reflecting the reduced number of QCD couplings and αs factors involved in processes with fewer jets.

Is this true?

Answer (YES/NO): NO